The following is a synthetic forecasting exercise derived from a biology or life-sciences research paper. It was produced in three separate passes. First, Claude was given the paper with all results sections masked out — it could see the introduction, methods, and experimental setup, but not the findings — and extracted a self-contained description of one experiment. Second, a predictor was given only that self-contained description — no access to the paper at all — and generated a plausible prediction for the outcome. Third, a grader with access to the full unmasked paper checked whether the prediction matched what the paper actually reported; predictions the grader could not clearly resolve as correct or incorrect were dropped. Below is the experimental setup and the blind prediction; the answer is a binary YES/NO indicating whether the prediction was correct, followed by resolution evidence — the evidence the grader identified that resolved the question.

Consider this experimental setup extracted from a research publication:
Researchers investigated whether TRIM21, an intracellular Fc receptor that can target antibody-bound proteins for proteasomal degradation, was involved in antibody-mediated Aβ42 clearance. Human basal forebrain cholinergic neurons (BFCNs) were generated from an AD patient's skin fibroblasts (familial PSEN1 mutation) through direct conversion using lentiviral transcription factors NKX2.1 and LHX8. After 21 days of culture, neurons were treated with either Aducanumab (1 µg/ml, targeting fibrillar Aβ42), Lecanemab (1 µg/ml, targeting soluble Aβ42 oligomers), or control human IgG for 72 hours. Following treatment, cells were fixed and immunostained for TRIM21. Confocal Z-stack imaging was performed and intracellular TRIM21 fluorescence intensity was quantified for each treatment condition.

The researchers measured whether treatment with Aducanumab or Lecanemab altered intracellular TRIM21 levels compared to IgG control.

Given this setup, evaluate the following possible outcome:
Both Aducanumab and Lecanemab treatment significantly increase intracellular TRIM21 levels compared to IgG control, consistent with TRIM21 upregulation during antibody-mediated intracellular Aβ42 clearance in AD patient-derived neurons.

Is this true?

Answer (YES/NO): NO